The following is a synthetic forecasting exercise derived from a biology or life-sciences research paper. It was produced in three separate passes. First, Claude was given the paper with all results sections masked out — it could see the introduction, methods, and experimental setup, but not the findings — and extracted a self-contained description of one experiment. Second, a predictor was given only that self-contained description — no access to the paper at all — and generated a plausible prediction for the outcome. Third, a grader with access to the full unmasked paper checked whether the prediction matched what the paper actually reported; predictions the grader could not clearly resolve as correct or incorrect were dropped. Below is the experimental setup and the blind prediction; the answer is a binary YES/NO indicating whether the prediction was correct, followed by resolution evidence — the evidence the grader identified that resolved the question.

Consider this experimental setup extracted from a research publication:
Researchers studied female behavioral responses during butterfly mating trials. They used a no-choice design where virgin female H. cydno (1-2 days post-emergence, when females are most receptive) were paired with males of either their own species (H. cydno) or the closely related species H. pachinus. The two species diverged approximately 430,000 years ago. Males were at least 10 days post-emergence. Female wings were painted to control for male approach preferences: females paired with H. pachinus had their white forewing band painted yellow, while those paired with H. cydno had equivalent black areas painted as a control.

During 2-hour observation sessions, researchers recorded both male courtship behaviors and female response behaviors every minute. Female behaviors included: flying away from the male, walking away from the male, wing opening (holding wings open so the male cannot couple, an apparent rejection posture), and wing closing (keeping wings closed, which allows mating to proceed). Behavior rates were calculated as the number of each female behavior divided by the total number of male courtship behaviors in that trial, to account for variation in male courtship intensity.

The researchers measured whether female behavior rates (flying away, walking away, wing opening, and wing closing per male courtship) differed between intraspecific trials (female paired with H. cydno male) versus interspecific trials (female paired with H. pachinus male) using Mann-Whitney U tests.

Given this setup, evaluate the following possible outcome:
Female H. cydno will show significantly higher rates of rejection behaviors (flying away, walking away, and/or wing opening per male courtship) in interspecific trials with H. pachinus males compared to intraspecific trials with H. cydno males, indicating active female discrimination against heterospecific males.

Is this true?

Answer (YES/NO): YES